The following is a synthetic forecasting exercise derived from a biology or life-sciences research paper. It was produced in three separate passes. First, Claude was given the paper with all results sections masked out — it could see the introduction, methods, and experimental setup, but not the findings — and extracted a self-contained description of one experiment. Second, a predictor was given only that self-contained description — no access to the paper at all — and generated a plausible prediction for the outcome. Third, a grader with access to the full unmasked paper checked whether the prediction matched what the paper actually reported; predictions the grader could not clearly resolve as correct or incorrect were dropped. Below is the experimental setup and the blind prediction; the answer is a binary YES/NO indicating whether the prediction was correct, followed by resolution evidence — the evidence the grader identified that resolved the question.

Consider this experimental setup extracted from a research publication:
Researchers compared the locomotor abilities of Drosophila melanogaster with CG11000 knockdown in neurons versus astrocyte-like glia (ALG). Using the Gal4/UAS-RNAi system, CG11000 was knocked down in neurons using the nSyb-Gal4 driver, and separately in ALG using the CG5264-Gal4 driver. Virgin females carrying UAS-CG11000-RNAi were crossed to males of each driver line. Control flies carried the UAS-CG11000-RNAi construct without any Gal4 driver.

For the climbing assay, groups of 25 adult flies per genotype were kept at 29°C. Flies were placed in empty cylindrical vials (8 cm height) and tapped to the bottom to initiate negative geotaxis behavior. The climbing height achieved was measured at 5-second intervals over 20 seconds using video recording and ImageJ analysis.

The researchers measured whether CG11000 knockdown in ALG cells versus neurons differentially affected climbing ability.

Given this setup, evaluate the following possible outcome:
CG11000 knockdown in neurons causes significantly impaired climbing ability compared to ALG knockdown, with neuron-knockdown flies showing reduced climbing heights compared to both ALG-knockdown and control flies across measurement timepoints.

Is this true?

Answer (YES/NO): NO